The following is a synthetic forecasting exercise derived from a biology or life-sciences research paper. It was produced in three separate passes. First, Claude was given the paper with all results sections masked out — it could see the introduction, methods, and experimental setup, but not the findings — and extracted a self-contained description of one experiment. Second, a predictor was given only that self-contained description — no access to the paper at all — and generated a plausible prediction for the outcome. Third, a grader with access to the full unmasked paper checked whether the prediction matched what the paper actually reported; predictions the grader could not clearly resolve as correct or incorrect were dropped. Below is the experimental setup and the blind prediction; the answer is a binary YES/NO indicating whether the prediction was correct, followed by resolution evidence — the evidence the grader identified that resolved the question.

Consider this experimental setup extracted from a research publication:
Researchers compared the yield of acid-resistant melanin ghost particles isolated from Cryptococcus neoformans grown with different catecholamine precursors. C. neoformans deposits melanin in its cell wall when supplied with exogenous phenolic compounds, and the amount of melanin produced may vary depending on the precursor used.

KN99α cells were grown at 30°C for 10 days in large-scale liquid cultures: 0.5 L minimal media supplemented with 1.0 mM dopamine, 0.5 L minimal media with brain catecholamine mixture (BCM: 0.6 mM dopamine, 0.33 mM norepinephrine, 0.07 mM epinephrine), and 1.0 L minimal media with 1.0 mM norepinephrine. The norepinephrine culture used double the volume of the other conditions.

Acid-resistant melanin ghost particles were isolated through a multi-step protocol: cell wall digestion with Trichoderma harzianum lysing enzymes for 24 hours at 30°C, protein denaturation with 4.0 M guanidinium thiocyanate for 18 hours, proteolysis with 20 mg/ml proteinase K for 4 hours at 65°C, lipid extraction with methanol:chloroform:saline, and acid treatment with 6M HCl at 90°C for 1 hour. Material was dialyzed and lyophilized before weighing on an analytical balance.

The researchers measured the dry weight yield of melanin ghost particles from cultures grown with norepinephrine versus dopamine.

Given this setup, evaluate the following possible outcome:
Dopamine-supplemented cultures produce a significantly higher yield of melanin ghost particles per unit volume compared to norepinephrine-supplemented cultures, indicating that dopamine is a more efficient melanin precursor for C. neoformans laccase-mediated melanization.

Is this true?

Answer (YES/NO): YES